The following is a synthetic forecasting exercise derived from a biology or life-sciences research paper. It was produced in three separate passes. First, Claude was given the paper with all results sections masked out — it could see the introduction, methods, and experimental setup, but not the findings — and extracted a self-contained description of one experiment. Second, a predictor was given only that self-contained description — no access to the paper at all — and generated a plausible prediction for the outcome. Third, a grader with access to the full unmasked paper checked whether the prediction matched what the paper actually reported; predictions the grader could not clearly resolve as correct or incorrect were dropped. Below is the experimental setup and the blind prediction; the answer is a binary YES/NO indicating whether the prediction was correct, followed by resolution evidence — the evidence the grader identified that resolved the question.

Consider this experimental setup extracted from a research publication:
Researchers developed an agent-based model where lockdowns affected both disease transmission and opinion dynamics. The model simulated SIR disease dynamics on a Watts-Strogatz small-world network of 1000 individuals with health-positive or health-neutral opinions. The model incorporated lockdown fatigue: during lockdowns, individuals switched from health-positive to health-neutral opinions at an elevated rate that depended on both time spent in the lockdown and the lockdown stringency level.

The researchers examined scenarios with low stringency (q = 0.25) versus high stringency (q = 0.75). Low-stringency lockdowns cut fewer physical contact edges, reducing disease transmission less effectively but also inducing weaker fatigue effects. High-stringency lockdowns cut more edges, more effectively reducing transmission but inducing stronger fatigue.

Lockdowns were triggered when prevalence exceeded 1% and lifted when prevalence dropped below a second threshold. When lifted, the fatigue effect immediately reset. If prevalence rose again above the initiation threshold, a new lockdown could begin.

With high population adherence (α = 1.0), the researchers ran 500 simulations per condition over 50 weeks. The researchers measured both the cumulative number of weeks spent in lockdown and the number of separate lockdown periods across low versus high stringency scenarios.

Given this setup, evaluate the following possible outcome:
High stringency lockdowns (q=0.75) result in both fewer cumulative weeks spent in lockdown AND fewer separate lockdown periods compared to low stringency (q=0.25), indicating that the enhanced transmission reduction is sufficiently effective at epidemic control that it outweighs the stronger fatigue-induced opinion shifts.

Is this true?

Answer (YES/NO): NO